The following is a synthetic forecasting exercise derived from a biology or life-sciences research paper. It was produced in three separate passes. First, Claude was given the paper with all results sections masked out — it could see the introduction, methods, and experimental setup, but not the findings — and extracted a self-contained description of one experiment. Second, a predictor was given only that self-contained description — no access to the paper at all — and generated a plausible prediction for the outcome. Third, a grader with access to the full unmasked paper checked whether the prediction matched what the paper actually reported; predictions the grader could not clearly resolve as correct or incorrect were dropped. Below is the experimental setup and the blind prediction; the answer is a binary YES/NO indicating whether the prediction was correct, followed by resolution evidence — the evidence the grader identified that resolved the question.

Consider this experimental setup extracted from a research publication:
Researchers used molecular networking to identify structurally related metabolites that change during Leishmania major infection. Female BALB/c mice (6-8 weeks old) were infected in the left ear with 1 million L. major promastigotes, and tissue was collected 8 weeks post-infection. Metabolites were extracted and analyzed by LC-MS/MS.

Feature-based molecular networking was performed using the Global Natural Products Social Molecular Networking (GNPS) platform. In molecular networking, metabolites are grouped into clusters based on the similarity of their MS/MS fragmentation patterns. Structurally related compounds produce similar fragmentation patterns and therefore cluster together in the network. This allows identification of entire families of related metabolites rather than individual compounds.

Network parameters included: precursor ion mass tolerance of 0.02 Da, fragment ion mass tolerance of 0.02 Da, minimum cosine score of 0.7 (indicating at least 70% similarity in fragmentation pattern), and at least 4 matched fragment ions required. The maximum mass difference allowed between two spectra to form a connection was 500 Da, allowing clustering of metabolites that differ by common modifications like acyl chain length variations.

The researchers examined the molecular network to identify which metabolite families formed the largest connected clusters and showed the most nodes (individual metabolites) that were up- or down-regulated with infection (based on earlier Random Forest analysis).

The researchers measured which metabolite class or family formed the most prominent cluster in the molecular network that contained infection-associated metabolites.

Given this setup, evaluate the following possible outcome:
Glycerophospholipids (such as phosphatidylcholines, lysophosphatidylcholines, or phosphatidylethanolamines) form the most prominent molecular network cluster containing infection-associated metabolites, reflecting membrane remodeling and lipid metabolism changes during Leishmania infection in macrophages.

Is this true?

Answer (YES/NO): YES